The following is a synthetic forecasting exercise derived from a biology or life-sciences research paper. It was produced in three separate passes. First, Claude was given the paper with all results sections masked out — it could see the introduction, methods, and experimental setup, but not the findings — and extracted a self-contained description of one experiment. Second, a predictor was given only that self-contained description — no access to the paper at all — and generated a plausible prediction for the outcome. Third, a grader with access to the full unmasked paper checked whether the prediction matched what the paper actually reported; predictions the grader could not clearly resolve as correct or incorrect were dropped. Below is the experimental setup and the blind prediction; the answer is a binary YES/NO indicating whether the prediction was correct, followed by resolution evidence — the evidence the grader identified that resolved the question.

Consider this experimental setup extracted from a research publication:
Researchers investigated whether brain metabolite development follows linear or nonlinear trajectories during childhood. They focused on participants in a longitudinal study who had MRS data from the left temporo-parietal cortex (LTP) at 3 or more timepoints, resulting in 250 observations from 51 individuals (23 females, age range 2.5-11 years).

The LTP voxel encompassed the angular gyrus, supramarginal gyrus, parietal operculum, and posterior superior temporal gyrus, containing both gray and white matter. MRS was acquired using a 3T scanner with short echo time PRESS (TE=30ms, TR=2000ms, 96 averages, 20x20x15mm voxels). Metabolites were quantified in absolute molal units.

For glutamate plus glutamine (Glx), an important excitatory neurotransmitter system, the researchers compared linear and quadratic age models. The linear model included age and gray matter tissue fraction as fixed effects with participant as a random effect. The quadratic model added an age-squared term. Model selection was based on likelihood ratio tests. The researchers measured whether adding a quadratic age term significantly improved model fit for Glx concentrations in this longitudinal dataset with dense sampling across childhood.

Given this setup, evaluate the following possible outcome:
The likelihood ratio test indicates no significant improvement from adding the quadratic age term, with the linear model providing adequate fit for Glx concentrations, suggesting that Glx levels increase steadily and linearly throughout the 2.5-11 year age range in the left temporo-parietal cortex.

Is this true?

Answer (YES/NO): NO